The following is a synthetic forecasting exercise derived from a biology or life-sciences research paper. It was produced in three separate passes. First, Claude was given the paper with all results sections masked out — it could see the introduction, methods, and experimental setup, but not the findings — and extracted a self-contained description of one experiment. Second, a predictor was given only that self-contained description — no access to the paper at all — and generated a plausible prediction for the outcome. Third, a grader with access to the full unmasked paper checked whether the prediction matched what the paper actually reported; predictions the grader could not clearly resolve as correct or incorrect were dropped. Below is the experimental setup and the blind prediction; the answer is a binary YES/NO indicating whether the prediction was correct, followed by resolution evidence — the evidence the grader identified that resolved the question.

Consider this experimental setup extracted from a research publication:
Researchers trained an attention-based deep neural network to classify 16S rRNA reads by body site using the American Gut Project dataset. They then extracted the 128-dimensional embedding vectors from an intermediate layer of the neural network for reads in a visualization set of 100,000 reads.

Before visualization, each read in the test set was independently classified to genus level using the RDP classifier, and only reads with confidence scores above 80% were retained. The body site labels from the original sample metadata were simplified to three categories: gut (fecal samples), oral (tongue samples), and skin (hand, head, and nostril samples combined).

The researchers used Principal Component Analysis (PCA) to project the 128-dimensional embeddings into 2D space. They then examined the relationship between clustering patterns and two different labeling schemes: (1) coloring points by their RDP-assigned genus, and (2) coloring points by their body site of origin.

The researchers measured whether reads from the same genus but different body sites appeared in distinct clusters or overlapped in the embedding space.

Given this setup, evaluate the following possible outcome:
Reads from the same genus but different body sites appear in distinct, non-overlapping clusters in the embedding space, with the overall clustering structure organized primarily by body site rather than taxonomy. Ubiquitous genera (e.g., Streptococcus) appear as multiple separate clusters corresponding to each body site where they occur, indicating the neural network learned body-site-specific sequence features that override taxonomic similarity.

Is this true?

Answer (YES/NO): NO